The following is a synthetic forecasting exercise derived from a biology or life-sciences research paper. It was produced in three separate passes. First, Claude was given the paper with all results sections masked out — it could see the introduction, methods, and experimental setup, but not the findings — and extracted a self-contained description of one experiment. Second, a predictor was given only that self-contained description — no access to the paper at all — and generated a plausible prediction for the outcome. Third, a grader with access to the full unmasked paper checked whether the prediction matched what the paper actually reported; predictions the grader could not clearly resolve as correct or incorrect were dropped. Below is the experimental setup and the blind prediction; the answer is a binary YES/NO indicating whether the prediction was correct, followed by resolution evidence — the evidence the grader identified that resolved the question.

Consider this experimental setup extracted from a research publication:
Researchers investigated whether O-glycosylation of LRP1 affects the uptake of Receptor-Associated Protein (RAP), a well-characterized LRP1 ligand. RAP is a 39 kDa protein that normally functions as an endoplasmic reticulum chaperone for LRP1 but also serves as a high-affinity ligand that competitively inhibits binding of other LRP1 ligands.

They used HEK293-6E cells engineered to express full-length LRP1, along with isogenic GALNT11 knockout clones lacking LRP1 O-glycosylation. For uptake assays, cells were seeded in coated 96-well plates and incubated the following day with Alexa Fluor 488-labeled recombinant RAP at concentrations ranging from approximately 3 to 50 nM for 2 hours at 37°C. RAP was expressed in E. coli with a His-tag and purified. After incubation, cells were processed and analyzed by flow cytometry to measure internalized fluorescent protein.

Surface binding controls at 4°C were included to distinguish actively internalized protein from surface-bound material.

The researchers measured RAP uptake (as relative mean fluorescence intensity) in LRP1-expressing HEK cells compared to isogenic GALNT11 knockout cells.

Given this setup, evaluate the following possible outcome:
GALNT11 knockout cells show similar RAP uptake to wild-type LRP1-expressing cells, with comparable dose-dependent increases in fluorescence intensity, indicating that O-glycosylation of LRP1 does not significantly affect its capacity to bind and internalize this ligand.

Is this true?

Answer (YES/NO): YES